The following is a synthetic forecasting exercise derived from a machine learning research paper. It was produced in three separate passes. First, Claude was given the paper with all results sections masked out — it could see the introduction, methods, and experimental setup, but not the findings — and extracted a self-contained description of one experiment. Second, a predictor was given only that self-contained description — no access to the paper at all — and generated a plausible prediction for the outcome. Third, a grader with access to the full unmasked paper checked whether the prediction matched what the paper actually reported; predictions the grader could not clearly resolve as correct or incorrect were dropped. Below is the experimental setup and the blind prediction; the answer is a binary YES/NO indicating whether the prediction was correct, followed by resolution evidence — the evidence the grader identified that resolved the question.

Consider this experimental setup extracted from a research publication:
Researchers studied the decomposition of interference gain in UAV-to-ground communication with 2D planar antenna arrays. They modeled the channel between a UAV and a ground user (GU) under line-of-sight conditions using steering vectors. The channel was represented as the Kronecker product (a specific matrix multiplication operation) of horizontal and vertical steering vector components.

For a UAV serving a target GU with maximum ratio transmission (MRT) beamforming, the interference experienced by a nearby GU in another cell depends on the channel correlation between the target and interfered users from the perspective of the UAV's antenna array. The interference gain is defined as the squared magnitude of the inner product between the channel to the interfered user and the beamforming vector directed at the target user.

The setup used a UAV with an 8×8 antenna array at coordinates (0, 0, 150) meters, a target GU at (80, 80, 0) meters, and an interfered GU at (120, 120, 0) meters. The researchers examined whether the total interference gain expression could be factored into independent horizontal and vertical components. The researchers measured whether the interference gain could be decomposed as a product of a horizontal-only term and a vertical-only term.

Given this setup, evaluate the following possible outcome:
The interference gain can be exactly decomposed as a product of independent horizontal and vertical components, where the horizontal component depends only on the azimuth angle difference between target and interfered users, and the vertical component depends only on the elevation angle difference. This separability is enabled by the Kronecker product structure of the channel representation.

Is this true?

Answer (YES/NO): YES